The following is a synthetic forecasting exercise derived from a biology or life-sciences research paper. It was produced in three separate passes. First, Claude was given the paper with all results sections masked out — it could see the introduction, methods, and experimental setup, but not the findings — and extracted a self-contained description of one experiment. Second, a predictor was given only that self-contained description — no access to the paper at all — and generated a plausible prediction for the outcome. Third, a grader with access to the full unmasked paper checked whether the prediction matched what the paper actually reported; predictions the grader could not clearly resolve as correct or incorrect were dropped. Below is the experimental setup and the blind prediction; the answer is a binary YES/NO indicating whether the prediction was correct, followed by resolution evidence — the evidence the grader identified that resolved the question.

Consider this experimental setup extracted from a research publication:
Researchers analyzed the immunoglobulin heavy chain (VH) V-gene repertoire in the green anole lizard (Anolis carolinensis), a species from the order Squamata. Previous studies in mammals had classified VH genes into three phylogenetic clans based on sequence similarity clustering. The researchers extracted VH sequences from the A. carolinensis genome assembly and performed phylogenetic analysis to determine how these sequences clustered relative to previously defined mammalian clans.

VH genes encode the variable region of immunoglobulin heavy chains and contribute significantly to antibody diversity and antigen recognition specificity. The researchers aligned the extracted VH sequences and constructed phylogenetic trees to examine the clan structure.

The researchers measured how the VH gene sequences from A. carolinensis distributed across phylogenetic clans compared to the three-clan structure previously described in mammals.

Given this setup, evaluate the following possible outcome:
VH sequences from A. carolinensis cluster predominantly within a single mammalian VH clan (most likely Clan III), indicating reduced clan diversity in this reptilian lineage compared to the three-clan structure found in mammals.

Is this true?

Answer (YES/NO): NO